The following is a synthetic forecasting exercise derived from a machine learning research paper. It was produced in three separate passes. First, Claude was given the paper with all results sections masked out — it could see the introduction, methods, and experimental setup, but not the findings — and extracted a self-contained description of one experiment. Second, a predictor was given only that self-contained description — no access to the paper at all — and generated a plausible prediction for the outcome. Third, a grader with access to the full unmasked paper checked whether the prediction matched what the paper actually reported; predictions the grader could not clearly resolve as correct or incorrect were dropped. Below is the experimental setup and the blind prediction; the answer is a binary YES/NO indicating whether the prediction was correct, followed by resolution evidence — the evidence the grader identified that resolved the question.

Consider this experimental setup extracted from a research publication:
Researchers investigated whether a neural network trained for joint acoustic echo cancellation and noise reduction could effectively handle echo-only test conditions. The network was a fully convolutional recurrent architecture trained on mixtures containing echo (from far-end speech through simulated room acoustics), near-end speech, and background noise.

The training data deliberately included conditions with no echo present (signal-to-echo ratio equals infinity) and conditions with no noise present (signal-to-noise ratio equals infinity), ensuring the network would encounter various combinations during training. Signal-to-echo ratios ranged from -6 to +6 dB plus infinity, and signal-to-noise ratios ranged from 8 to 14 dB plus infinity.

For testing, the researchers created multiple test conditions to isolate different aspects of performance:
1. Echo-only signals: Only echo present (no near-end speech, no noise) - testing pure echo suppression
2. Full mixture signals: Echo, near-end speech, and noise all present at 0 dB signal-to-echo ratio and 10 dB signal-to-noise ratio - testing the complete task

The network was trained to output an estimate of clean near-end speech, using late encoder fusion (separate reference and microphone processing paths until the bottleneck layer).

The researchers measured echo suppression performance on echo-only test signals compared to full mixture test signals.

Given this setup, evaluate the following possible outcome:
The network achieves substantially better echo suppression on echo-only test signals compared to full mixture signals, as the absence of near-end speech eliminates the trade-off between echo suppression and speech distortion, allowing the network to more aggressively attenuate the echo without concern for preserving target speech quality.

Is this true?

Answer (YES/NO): NO